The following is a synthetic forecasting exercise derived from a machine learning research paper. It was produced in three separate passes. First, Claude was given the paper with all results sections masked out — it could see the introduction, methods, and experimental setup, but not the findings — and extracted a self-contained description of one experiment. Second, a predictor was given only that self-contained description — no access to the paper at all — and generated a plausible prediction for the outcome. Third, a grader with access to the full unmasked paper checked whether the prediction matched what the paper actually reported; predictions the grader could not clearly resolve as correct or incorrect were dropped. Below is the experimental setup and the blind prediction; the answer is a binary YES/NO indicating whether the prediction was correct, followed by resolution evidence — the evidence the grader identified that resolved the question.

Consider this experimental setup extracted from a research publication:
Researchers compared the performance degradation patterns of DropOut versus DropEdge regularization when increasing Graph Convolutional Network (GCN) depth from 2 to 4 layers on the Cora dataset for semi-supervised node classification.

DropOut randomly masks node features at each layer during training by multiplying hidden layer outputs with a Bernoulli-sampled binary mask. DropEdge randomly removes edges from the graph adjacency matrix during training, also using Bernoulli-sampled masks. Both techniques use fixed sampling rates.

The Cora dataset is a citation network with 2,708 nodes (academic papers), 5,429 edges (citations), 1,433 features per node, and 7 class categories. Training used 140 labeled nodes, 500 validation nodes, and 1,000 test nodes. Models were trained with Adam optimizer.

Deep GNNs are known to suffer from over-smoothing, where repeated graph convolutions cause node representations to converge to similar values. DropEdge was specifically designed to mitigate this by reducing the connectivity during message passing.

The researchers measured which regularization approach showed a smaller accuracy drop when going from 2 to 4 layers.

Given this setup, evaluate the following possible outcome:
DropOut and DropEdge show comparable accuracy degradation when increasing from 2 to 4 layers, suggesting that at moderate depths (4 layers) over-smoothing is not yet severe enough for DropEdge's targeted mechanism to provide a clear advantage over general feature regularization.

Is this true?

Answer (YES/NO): NO